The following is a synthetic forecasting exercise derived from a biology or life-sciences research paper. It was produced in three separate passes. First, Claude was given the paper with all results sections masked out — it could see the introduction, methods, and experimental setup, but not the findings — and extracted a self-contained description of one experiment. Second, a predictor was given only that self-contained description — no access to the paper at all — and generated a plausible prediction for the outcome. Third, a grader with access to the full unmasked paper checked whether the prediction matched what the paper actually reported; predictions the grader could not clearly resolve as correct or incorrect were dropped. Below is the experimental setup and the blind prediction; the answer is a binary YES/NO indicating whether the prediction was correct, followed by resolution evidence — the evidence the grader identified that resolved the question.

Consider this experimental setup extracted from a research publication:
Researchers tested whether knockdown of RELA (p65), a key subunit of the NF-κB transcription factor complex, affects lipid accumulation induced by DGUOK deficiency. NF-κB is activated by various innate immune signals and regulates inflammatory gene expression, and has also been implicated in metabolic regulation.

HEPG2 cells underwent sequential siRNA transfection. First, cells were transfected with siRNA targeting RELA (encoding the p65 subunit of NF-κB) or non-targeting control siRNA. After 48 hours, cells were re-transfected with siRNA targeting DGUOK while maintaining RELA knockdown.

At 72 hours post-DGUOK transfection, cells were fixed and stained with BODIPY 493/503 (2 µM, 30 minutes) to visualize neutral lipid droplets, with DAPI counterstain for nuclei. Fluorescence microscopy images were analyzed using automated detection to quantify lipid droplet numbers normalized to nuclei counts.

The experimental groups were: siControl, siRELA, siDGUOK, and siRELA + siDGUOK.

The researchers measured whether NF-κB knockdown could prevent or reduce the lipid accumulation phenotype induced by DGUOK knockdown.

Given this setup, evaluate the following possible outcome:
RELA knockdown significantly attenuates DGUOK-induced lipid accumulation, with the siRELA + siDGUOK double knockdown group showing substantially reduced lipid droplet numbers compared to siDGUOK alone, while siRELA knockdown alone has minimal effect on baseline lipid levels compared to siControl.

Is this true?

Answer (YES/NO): NO